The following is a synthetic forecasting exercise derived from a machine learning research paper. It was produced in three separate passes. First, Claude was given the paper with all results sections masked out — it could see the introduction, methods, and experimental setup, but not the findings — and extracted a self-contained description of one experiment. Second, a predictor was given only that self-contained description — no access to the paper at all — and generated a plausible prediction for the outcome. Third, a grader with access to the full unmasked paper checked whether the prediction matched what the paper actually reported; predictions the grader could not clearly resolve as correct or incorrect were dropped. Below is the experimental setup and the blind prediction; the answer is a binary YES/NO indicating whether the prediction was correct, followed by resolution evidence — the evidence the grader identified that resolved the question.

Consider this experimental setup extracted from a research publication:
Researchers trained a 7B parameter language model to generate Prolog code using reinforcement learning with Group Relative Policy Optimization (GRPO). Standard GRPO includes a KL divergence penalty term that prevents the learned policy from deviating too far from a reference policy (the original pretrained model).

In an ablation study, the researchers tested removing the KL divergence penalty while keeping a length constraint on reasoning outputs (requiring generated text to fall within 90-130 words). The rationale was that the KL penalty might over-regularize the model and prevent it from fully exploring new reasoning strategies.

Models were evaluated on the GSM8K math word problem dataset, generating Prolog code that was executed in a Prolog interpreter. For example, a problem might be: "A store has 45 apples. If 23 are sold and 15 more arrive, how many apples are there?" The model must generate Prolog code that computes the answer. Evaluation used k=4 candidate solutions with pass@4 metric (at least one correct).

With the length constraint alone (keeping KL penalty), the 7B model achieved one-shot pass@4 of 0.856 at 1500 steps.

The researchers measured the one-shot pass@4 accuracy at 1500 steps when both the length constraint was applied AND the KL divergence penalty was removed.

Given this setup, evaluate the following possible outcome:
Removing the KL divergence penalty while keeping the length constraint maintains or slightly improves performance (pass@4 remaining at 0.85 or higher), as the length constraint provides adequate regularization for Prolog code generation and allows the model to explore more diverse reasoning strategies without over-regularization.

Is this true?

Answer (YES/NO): YES